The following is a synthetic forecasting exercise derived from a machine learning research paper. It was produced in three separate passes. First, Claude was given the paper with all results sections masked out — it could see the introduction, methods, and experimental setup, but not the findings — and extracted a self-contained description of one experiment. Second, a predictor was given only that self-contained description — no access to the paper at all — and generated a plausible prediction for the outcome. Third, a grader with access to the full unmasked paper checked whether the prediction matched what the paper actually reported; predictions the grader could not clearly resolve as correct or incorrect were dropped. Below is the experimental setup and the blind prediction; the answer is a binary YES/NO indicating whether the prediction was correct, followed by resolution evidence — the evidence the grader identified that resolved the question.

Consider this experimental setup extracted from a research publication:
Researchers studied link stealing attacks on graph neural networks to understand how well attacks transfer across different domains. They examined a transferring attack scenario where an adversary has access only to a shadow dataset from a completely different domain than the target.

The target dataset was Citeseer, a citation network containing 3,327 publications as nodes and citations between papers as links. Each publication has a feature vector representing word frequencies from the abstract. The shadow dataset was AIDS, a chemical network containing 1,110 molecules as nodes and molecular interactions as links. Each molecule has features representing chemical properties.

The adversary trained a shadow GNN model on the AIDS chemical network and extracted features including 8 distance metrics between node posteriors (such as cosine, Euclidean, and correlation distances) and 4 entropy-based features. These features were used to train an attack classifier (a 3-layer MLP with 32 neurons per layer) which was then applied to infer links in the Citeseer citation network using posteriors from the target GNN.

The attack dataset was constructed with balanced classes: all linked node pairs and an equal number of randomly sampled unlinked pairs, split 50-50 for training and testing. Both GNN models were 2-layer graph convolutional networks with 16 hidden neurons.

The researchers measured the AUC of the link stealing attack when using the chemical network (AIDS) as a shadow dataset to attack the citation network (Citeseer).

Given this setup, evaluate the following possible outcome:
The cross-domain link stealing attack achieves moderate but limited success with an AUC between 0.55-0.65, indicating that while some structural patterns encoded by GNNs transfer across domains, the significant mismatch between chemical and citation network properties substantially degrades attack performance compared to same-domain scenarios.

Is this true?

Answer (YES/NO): NO